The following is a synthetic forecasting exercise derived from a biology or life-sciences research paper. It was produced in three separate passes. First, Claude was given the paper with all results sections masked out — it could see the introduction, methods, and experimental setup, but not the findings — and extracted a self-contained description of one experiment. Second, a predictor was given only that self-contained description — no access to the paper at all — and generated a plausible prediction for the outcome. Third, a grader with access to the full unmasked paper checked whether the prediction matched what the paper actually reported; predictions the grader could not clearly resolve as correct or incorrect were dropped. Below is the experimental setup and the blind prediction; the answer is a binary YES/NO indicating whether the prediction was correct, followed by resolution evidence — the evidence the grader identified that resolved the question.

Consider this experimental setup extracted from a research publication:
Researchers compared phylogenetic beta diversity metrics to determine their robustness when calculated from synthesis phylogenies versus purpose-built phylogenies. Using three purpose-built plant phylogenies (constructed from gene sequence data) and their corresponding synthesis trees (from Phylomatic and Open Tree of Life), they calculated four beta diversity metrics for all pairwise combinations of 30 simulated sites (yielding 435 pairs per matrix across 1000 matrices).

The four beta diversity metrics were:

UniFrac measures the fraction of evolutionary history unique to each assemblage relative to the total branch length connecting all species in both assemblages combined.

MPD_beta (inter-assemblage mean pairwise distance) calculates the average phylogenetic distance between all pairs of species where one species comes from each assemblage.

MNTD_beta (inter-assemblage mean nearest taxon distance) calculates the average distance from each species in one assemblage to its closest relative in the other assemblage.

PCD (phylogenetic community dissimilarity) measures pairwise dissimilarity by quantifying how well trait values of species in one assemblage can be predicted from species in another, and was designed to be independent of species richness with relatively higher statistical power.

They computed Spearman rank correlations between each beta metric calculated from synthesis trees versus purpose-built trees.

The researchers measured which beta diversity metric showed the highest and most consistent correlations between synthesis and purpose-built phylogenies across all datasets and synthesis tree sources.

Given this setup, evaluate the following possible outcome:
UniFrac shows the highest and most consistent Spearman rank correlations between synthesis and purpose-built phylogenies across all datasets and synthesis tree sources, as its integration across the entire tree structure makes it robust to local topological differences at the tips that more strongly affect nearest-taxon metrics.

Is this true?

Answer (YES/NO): NO